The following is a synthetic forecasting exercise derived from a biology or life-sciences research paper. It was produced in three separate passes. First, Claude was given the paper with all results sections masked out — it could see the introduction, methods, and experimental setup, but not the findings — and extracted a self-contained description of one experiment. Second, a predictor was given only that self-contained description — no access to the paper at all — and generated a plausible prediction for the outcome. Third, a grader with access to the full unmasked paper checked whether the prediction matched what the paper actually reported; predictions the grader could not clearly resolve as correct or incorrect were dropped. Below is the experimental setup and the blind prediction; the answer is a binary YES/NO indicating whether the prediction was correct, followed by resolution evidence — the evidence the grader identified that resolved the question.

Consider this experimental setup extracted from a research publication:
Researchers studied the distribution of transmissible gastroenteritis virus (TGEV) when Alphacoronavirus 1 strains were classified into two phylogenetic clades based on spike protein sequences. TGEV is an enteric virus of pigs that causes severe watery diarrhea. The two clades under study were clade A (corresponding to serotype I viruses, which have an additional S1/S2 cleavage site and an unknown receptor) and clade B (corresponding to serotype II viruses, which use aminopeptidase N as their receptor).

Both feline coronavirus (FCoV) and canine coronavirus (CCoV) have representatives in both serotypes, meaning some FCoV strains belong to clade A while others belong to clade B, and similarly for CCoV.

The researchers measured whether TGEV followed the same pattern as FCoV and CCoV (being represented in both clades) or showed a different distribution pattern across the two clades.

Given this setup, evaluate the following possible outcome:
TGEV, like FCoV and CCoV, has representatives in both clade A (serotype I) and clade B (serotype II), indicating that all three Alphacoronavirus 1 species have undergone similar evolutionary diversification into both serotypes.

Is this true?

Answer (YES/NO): NO